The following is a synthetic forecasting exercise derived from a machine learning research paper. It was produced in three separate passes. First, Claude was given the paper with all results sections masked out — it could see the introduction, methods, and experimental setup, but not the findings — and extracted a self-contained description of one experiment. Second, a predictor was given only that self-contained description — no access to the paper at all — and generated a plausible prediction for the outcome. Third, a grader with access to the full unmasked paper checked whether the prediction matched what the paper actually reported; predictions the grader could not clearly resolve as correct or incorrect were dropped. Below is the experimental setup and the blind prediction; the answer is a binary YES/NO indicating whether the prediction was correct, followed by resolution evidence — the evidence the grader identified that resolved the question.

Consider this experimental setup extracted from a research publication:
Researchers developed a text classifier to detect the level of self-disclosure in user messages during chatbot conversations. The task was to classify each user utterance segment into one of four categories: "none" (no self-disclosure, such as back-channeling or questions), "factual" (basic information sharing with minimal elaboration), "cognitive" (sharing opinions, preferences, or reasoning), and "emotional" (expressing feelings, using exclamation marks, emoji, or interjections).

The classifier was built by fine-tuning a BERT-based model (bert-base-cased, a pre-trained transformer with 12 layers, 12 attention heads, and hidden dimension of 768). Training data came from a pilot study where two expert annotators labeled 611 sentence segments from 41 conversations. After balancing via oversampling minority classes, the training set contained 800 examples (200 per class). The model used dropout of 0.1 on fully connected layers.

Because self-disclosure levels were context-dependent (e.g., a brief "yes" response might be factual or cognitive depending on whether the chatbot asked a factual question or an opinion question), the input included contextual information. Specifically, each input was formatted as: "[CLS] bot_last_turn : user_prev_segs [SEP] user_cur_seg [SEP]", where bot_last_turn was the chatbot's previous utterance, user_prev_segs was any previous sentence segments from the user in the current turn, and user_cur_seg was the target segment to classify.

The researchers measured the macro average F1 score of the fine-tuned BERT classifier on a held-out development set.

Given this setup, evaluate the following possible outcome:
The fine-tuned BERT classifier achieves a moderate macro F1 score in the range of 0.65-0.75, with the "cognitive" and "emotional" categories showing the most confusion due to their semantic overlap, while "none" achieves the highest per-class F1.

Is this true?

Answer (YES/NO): NO